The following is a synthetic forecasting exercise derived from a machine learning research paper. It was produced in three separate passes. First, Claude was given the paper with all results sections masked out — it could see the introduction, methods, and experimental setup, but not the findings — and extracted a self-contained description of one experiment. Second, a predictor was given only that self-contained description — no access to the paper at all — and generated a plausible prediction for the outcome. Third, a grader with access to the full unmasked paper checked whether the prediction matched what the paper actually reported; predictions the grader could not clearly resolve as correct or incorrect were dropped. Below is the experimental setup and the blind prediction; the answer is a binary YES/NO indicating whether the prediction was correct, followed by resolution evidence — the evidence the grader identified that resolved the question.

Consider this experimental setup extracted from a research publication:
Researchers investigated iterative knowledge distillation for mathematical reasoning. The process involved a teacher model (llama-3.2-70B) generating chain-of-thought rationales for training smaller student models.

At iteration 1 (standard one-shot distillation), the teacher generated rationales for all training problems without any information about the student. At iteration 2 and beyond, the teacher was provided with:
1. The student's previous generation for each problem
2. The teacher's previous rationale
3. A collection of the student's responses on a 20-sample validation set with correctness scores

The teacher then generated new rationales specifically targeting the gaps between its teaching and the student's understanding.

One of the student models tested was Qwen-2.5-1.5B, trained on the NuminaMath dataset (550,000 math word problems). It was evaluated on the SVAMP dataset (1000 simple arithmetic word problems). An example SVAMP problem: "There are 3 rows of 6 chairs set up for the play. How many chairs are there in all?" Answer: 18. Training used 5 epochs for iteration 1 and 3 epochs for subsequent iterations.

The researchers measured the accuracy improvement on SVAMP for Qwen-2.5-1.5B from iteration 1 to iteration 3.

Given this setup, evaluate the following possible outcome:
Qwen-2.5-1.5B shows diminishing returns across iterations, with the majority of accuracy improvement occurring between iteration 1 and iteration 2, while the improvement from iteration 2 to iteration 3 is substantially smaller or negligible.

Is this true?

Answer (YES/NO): YES